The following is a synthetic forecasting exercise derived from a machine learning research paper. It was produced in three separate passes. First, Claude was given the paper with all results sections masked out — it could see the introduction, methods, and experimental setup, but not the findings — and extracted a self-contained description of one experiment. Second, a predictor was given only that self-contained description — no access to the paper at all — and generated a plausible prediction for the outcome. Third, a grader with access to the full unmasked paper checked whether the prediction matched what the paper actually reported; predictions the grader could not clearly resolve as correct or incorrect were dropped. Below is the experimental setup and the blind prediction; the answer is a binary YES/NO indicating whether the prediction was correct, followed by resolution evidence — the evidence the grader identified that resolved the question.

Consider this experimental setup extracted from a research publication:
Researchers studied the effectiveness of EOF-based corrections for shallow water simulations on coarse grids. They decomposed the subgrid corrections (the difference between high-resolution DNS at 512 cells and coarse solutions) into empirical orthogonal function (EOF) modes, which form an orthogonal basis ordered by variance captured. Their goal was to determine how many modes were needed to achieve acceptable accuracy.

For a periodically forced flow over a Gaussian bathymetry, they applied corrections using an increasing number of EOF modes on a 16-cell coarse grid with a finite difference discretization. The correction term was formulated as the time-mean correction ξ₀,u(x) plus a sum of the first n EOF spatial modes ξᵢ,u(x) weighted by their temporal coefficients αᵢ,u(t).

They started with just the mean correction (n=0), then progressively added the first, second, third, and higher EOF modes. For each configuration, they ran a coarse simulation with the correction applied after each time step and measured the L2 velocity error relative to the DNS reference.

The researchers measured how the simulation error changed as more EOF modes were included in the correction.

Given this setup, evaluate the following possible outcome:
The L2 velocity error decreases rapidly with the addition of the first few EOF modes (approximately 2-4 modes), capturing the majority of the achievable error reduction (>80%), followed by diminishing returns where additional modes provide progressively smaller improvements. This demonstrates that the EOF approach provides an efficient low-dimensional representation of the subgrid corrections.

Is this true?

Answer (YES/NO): NO